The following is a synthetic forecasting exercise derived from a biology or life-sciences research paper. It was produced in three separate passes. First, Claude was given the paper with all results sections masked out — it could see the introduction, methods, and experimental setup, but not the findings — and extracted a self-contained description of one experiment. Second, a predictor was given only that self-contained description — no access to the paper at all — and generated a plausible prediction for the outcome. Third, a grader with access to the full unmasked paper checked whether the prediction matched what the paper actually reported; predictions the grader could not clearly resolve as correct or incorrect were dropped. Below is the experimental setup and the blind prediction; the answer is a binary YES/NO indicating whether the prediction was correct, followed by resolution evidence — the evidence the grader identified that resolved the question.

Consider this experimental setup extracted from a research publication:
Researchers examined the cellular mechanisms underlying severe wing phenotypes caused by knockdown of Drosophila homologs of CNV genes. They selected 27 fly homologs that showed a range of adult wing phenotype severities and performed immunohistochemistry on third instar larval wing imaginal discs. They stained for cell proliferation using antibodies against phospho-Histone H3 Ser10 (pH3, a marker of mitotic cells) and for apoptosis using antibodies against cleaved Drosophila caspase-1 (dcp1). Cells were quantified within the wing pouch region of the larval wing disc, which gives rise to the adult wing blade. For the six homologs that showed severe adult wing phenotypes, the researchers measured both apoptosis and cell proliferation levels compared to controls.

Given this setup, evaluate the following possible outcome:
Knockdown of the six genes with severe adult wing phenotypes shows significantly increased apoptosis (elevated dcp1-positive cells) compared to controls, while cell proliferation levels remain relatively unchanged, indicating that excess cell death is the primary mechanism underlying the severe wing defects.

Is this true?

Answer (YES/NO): NO